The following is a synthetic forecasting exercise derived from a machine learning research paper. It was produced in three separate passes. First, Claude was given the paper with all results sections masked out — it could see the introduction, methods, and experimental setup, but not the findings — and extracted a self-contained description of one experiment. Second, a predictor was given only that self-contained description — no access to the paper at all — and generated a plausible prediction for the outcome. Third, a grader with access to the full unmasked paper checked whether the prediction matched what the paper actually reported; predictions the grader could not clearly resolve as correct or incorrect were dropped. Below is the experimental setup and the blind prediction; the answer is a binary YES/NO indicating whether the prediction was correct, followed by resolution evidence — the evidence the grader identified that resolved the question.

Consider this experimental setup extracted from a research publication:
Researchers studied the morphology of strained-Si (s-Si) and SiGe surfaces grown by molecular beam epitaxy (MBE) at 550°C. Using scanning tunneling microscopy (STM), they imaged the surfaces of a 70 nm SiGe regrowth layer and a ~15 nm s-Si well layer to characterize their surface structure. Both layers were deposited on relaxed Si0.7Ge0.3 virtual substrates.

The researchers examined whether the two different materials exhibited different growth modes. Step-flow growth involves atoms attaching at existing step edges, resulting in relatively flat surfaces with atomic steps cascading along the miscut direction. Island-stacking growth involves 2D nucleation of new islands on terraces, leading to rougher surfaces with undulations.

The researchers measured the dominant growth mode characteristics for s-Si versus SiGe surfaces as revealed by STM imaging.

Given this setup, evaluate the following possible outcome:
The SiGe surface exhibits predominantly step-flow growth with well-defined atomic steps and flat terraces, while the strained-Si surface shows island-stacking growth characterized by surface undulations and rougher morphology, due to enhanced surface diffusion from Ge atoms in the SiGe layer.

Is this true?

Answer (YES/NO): NO